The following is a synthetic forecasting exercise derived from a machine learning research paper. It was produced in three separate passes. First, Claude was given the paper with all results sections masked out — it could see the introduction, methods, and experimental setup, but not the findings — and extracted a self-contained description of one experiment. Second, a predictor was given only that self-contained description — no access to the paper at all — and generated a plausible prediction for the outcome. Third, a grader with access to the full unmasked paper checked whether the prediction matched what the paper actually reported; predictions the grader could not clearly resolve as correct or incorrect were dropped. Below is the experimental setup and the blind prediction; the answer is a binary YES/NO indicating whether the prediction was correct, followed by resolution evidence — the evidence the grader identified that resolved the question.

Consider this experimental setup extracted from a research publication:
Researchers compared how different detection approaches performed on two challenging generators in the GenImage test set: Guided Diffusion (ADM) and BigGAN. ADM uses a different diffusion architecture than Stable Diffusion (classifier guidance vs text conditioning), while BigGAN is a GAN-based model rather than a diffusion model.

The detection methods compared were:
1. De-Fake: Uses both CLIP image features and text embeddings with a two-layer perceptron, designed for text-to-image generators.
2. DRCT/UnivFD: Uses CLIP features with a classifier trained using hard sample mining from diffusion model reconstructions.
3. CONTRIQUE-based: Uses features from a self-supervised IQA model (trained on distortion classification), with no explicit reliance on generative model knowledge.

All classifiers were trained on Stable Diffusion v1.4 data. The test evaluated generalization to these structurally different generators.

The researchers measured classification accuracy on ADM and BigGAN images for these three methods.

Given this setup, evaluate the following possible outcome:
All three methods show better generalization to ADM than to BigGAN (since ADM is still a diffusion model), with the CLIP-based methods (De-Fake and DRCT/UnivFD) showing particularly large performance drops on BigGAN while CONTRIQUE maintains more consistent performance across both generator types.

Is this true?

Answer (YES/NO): NO